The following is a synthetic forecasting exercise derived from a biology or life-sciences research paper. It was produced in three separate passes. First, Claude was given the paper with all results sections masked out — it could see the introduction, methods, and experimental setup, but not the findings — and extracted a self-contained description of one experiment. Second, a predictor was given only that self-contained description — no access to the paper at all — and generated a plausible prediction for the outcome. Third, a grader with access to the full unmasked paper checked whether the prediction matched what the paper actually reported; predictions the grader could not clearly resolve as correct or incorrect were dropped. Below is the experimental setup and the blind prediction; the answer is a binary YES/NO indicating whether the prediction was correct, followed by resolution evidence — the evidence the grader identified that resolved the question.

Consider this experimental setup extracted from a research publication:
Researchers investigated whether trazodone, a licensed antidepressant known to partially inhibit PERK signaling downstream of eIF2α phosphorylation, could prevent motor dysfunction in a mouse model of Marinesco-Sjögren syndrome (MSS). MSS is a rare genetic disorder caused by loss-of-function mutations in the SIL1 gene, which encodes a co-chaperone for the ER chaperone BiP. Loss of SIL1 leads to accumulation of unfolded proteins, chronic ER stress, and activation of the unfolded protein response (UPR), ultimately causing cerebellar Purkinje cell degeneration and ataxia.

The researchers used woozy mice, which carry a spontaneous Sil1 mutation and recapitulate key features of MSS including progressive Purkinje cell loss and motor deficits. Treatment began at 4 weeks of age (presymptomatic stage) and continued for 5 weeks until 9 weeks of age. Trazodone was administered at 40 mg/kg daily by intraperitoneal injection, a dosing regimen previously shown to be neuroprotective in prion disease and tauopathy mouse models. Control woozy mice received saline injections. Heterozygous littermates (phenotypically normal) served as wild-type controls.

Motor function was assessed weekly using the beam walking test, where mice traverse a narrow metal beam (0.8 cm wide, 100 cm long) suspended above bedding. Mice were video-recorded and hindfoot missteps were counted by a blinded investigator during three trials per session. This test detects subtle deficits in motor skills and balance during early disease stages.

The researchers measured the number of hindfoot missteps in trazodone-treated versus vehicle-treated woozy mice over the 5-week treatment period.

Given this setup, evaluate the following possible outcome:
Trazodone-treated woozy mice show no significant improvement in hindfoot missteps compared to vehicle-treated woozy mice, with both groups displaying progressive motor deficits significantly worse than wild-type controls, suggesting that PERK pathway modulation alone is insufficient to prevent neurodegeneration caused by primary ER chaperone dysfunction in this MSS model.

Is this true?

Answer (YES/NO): NO